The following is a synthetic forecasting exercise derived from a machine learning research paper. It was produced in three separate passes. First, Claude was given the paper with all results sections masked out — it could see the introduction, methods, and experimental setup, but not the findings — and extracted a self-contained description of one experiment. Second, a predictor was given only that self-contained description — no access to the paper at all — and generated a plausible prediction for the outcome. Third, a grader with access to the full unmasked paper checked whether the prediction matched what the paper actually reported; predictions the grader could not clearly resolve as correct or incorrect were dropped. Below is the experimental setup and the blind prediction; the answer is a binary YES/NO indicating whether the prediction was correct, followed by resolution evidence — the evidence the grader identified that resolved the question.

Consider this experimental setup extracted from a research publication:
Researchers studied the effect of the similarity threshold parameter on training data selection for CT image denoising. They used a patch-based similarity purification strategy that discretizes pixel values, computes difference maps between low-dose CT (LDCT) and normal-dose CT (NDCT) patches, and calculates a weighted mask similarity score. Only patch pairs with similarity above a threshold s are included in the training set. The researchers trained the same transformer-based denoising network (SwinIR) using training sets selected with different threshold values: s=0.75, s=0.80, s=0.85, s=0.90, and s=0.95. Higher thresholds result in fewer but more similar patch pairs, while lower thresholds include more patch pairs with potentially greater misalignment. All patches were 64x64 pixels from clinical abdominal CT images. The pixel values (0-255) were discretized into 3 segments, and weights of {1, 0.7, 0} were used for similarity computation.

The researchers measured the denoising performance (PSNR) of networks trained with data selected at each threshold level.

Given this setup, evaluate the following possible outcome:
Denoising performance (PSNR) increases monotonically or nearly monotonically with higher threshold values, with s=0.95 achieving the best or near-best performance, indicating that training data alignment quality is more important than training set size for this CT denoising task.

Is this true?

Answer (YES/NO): NO